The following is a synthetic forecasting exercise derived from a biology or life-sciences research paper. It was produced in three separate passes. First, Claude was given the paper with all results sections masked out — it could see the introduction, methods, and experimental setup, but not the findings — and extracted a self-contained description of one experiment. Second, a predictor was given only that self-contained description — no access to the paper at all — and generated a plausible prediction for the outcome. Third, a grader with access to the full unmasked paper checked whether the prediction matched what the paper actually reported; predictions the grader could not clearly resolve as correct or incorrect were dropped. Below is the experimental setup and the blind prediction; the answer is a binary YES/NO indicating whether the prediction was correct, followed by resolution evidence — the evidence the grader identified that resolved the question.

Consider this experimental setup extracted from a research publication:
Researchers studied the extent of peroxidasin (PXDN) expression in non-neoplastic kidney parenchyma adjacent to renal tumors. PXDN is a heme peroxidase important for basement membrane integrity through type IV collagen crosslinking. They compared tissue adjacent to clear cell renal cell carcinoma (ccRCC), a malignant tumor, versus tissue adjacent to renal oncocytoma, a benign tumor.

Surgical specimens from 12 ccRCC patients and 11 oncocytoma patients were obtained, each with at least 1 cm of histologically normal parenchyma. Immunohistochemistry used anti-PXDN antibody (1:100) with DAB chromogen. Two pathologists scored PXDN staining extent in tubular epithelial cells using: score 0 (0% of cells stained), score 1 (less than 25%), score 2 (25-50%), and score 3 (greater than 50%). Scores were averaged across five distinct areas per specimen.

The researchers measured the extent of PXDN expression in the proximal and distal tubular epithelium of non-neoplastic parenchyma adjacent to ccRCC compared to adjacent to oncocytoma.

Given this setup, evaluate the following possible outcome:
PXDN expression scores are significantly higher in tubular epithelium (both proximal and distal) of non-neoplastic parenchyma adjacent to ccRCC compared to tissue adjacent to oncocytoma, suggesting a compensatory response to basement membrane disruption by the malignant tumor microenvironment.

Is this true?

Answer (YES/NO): NO